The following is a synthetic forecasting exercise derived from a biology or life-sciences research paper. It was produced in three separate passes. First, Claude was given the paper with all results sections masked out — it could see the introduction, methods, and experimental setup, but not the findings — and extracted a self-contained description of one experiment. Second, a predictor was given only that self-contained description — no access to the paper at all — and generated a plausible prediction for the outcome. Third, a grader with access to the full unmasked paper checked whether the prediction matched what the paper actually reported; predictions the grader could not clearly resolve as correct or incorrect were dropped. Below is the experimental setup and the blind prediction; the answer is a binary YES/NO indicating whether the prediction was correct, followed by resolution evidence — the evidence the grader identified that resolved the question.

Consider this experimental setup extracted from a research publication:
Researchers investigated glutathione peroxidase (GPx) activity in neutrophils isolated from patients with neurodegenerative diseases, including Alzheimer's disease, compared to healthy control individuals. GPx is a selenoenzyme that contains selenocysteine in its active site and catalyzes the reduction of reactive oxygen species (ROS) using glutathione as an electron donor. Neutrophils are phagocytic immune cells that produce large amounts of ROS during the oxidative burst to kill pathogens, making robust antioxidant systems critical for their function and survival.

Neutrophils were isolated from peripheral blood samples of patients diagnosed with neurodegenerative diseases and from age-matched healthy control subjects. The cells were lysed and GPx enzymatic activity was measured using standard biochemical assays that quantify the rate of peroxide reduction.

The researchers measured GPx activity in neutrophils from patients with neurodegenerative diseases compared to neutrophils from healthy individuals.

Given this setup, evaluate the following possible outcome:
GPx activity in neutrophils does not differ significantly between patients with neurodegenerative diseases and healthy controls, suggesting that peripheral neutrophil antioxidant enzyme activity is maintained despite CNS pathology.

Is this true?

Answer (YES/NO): NO